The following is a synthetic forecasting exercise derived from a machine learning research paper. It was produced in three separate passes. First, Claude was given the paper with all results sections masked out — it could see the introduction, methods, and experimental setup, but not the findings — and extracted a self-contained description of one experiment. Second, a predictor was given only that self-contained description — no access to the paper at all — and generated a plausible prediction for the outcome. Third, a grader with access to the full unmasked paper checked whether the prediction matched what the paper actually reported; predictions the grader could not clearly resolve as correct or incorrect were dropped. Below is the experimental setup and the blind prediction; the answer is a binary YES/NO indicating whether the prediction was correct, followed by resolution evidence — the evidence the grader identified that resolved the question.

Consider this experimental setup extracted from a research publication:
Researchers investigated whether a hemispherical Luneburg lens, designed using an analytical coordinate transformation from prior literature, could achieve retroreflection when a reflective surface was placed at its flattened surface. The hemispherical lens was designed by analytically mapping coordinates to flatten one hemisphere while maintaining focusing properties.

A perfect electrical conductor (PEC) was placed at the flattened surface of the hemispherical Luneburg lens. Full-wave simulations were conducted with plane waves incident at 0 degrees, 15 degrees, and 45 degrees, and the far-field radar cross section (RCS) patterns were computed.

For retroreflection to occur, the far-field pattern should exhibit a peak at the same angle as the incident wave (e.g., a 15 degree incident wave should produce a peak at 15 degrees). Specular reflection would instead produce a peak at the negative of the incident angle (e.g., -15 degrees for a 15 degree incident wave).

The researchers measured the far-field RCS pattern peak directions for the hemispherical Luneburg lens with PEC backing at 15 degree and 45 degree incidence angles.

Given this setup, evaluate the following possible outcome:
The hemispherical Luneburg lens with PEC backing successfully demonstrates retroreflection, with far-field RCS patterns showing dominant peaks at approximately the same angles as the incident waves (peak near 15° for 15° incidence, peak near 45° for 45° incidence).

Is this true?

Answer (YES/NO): NO